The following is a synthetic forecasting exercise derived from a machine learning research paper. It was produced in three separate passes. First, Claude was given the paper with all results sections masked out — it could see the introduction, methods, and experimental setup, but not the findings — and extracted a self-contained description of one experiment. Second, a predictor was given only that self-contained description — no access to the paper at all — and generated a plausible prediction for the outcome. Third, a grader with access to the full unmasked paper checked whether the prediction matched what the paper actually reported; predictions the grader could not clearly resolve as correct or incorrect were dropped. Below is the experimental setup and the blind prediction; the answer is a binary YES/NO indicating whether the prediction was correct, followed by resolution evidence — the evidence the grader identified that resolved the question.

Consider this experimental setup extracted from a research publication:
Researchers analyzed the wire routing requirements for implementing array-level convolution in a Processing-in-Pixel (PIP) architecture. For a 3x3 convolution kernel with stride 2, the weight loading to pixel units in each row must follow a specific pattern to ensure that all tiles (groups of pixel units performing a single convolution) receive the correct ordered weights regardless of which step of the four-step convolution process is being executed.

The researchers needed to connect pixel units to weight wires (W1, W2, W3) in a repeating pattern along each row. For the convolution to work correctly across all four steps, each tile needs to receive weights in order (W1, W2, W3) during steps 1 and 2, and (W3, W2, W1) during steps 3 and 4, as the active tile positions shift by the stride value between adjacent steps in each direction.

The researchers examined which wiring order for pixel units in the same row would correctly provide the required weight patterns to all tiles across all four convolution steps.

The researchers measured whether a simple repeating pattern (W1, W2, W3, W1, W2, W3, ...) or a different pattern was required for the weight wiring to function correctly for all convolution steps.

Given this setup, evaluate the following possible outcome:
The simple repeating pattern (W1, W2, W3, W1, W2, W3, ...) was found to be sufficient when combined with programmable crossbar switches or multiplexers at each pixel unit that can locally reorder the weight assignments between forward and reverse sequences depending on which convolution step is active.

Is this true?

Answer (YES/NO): NO